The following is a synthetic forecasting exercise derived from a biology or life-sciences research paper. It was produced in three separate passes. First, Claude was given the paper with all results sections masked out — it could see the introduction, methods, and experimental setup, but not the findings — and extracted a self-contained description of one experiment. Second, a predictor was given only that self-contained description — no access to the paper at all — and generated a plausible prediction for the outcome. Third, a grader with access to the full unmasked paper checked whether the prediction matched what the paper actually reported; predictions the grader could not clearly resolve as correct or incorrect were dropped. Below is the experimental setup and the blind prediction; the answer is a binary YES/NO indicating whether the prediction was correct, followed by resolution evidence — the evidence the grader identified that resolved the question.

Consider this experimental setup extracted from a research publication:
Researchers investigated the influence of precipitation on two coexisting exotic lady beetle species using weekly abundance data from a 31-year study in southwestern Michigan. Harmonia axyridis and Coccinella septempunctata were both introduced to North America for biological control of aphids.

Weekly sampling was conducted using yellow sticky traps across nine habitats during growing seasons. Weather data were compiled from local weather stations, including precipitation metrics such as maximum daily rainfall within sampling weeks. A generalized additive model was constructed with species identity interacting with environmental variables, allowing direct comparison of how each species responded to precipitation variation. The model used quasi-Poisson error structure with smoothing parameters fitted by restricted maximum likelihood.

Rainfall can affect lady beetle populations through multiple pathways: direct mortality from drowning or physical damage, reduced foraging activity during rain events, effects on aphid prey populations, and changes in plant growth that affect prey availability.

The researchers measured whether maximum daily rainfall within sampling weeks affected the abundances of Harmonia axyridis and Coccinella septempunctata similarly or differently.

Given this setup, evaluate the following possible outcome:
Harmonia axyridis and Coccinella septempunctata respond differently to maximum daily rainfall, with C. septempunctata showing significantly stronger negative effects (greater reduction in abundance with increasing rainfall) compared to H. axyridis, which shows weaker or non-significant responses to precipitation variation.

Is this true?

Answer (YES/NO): NO